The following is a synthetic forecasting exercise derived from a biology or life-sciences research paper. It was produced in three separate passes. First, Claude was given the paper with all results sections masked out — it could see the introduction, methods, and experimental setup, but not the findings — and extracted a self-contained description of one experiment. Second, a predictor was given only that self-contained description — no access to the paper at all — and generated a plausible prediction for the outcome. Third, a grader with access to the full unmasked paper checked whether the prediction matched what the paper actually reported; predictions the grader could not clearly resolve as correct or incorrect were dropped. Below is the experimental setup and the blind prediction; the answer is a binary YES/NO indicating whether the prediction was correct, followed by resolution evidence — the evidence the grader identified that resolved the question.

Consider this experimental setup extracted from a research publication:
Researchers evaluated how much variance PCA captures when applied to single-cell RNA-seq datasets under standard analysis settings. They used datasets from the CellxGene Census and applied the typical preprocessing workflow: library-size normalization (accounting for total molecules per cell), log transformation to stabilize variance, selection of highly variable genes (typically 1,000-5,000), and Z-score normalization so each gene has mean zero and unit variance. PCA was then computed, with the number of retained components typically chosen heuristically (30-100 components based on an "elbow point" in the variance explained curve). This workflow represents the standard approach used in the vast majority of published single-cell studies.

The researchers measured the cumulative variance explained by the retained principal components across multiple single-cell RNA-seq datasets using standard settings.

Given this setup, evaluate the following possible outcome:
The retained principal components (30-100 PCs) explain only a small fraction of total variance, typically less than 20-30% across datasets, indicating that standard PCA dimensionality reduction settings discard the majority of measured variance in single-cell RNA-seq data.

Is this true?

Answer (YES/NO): NO